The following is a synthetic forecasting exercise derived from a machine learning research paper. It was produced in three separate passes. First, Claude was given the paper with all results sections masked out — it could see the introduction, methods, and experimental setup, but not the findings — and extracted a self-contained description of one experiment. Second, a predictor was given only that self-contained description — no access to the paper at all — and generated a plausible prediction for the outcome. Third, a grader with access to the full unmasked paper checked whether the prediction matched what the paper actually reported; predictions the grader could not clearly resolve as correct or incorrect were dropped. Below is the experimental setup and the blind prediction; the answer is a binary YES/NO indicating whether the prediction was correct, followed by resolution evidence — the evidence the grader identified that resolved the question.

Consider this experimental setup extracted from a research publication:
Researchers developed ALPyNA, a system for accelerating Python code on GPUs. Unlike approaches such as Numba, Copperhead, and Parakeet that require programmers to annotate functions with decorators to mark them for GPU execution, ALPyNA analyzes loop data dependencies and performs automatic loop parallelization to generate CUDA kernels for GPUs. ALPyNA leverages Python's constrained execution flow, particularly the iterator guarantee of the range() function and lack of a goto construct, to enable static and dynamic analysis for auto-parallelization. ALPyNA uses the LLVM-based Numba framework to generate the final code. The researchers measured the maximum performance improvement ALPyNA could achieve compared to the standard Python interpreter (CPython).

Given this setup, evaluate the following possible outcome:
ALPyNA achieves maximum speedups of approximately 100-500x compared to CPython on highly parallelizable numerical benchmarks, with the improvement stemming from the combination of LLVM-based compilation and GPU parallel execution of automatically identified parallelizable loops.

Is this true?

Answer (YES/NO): NO